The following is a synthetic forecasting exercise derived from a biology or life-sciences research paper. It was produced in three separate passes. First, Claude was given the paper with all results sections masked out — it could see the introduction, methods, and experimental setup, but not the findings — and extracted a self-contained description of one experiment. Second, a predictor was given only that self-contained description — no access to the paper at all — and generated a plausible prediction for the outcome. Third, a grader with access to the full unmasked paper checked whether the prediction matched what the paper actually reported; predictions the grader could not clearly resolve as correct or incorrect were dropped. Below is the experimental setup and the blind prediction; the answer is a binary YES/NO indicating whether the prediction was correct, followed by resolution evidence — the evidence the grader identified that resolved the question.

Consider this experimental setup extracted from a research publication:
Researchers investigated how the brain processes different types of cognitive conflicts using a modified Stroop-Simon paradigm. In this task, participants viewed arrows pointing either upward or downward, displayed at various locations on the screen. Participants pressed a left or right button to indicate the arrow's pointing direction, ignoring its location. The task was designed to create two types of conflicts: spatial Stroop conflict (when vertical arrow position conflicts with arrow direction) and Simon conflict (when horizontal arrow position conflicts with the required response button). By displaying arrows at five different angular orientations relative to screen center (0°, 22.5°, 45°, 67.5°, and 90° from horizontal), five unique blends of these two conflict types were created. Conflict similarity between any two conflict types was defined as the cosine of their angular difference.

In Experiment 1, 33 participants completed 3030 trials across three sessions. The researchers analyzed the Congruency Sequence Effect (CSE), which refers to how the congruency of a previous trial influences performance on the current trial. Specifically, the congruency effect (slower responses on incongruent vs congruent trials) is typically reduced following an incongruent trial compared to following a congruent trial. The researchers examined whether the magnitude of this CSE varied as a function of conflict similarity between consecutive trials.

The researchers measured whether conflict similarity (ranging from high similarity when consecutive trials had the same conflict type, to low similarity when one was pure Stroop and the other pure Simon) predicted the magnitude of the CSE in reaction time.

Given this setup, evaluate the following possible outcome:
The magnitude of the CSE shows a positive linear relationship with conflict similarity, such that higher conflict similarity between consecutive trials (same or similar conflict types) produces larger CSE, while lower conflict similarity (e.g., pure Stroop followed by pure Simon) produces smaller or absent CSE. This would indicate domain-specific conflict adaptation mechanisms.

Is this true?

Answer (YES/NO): YES